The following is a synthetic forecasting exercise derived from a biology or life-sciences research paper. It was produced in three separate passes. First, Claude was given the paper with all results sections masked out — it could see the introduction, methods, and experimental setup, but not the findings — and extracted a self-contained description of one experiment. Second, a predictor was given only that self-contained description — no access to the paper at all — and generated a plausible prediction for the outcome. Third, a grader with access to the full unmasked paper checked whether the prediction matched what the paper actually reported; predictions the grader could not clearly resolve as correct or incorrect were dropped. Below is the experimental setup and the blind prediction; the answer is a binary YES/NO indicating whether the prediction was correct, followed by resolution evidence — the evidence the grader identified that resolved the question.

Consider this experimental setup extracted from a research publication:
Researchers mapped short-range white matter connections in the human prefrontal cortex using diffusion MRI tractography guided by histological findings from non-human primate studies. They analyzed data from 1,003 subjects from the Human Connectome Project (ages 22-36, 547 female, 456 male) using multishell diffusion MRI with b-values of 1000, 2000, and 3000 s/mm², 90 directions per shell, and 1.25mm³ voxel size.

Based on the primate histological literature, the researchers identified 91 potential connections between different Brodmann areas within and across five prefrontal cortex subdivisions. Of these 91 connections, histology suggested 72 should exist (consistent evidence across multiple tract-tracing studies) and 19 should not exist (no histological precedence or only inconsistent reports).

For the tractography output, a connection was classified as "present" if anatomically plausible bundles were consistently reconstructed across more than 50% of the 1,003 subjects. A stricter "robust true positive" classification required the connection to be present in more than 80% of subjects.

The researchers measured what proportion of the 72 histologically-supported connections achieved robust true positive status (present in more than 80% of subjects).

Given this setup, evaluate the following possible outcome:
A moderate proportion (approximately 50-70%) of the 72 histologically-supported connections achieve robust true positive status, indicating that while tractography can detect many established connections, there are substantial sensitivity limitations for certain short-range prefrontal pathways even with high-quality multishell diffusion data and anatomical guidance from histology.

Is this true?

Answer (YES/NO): YES